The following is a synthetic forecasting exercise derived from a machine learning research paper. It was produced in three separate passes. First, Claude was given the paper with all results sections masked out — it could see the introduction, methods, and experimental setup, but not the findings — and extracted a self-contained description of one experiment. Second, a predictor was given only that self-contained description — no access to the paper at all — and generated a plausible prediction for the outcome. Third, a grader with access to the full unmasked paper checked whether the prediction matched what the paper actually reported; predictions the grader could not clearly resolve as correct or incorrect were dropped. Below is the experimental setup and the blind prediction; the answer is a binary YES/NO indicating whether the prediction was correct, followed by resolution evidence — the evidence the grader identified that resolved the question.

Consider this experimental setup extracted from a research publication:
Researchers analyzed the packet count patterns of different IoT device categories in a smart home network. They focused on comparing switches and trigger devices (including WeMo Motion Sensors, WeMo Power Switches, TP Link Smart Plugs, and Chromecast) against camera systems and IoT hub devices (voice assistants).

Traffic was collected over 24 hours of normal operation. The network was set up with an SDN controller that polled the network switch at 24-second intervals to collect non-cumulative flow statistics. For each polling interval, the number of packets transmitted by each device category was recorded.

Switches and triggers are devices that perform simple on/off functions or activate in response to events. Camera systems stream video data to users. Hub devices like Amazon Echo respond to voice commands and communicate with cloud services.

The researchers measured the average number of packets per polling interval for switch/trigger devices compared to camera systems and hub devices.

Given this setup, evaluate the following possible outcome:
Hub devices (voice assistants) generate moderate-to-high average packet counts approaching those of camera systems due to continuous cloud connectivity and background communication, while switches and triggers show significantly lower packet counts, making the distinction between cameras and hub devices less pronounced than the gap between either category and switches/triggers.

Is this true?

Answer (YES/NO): NO